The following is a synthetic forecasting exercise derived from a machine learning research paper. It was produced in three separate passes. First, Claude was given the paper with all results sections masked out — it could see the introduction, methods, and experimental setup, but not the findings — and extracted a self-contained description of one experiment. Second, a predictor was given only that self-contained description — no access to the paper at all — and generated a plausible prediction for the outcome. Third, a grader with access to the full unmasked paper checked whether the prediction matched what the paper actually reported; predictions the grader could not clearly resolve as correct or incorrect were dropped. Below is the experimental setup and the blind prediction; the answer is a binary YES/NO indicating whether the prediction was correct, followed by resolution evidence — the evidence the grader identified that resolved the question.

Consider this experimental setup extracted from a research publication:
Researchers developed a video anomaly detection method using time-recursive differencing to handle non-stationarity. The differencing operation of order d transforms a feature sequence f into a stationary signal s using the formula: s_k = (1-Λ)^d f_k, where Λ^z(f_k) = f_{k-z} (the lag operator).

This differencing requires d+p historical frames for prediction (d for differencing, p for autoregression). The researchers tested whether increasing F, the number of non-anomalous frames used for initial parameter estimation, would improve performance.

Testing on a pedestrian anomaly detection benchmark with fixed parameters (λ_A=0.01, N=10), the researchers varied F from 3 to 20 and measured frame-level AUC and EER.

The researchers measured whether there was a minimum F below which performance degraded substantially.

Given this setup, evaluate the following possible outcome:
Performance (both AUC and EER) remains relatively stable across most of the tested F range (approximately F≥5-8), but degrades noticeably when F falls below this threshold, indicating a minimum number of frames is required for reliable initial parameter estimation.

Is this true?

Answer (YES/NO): NO